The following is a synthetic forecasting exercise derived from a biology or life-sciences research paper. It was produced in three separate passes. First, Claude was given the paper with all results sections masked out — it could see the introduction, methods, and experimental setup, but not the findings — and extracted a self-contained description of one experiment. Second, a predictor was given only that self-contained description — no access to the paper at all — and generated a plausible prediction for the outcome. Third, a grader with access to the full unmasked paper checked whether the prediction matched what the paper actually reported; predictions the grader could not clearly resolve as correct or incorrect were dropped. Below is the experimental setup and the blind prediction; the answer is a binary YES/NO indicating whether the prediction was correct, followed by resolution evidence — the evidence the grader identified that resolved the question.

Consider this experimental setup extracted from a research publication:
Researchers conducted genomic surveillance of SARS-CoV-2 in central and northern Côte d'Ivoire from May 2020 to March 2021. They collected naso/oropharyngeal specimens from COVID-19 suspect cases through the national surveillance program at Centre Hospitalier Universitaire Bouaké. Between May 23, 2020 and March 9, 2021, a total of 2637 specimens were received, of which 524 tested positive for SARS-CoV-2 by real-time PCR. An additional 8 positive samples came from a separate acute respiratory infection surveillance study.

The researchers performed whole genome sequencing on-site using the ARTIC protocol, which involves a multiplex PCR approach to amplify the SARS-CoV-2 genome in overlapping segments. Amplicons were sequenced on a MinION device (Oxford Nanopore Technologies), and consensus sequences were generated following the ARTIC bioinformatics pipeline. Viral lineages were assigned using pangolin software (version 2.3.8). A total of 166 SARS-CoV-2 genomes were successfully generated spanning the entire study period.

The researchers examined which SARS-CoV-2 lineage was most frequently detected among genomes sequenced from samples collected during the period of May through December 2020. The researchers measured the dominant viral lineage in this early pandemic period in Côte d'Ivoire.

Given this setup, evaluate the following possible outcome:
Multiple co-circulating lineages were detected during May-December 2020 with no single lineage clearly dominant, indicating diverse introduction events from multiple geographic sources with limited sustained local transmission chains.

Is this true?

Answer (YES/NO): NO